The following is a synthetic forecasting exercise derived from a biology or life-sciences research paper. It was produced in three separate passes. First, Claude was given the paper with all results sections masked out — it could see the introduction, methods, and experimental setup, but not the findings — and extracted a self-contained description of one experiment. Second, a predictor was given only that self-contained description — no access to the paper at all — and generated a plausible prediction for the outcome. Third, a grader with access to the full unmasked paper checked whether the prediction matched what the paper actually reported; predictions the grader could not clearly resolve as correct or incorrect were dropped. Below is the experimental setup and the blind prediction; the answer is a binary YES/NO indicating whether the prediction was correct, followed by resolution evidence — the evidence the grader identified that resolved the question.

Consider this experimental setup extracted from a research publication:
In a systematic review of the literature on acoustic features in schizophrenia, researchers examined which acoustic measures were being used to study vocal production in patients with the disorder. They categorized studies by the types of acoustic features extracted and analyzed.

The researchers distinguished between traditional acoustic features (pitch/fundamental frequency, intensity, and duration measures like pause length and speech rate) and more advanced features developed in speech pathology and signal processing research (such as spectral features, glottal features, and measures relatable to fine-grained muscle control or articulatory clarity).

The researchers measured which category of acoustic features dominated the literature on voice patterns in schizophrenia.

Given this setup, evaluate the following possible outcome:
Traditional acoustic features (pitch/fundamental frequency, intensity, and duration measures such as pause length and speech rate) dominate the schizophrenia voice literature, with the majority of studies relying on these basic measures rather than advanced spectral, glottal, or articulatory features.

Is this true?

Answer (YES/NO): YES